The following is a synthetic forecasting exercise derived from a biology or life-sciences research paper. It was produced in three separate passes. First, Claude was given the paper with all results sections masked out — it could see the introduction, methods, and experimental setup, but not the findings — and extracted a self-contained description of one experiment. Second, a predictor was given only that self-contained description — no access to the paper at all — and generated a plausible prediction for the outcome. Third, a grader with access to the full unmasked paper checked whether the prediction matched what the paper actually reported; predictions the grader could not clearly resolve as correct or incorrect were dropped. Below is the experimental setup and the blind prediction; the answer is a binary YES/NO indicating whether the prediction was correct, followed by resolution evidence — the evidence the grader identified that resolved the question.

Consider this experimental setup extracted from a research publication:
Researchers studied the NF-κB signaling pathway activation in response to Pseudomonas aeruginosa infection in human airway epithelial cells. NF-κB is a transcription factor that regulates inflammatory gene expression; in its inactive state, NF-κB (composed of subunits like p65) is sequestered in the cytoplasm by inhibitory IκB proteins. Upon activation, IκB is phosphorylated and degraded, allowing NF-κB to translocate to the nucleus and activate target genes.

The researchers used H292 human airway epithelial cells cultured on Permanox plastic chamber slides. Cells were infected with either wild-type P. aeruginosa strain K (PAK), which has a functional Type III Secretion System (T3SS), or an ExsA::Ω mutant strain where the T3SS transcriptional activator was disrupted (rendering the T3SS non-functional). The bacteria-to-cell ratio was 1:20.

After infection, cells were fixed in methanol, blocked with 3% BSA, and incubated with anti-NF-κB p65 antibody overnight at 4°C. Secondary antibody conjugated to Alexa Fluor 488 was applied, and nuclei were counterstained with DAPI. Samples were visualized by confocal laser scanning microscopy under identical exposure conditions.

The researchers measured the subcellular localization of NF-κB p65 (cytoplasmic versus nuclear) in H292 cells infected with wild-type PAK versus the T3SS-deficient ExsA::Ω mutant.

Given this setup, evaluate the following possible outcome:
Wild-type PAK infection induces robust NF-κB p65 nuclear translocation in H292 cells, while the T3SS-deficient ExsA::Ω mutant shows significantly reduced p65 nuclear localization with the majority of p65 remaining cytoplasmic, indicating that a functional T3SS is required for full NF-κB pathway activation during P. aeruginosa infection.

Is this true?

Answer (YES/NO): YES